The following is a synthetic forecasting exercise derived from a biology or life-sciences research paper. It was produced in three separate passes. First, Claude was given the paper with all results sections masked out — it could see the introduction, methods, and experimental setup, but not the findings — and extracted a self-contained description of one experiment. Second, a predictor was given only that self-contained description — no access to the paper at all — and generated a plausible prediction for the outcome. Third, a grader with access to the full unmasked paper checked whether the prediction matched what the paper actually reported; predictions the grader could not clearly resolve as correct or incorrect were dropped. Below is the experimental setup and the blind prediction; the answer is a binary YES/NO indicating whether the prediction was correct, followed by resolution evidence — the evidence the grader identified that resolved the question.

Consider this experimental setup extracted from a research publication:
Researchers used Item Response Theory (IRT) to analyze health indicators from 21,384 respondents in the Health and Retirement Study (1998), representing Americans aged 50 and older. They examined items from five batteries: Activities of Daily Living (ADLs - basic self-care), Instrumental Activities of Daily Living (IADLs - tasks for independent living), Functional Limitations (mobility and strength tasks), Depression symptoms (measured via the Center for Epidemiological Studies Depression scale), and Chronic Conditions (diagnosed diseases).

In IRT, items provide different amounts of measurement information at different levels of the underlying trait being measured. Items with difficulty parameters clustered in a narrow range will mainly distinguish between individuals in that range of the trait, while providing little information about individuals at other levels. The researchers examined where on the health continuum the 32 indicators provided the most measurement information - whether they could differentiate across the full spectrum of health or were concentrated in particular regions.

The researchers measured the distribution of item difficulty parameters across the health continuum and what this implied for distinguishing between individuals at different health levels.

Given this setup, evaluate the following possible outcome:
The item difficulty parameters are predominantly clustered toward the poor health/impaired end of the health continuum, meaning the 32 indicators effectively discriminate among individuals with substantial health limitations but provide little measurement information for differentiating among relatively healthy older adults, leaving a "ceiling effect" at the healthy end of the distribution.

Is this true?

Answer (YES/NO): YES